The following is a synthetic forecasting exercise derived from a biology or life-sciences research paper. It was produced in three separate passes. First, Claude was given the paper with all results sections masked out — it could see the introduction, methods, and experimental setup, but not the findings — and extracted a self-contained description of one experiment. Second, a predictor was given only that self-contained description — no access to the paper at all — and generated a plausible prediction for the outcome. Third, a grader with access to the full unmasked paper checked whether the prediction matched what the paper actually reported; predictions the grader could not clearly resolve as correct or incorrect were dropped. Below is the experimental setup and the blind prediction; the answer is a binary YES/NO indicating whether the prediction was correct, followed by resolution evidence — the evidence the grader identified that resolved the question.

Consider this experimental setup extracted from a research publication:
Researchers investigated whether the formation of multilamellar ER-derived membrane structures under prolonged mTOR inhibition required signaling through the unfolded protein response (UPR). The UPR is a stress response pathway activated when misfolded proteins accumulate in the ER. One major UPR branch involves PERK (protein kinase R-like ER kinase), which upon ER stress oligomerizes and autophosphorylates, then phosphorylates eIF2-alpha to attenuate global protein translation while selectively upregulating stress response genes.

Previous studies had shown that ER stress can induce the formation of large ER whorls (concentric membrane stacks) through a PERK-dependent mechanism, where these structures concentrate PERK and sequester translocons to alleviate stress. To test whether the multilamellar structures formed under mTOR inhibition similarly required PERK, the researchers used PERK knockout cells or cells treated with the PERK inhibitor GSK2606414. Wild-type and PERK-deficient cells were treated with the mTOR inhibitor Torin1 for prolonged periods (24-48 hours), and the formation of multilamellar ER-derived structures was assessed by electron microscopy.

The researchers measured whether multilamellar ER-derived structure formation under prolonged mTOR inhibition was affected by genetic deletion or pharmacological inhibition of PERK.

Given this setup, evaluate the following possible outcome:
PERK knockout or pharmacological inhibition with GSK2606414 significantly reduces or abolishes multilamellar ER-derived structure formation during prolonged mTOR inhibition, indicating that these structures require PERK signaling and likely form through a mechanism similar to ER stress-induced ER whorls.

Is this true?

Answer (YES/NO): NO